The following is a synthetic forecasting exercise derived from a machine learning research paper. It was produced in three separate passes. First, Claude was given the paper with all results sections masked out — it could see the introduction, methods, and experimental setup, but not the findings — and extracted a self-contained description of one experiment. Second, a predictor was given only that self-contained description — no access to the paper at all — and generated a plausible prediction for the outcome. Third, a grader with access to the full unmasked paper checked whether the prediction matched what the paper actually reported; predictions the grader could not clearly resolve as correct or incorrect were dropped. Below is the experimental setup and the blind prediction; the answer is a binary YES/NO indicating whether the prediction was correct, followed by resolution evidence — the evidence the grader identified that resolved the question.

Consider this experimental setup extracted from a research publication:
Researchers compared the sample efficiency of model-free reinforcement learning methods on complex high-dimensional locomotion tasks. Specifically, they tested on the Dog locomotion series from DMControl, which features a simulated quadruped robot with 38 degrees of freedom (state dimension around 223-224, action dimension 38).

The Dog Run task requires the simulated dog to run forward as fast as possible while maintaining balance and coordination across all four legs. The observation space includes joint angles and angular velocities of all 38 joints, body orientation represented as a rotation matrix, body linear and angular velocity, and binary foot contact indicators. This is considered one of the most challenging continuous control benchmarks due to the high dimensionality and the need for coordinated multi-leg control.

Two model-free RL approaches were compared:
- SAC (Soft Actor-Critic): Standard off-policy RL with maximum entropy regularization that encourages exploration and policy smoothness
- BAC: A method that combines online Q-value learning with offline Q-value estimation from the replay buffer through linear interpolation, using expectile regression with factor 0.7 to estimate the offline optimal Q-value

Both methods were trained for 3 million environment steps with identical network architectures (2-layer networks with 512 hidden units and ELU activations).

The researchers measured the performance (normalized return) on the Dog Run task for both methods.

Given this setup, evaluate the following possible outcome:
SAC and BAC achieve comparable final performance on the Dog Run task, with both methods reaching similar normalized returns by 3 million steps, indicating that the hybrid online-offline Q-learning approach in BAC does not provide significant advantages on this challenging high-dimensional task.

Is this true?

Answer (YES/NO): NO